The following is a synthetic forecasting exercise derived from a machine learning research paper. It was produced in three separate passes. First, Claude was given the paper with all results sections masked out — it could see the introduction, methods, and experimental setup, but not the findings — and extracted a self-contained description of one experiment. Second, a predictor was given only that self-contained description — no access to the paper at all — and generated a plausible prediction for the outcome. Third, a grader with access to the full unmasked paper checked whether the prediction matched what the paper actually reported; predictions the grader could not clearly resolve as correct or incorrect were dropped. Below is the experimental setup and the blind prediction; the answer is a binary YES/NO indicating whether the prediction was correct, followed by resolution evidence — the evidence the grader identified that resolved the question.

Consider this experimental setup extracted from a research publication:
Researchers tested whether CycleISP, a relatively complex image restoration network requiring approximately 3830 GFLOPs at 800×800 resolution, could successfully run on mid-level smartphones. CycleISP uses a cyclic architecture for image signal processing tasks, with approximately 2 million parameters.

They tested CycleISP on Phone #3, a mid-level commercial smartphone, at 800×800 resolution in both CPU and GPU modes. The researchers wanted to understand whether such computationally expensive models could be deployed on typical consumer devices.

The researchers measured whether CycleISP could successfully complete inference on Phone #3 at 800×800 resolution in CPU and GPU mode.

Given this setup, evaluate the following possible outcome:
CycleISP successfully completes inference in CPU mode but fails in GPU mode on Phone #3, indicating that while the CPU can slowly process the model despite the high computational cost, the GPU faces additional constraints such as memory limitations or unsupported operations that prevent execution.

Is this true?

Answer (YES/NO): NO